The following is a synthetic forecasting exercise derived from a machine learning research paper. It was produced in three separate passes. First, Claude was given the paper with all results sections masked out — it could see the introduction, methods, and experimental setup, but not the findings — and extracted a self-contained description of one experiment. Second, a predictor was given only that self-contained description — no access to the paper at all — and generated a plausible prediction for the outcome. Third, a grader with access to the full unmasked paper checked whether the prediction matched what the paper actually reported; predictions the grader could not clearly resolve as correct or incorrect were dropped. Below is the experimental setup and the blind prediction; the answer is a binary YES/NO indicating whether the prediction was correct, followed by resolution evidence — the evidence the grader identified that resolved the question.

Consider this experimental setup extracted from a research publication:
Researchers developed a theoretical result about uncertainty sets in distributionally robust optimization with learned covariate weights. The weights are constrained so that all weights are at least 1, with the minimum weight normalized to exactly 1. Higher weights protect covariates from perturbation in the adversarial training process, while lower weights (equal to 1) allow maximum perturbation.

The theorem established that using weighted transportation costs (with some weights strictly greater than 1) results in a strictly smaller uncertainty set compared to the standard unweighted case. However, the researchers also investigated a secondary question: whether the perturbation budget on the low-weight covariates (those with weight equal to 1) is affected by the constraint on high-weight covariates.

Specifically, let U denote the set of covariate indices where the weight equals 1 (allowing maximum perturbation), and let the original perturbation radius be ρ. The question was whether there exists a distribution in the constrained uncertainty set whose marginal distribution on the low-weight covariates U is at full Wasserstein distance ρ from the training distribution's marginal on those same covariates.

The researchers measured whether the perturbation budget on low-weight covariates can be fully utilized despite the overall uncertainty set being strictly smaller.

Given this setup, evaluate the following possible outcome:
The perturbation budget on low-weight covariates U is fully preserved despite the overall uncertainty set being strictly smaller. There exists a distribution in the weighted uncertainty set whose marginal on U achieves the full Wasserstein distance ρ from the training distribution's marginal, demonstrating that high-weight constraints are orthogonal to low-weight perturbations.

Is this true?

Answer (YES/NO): YES